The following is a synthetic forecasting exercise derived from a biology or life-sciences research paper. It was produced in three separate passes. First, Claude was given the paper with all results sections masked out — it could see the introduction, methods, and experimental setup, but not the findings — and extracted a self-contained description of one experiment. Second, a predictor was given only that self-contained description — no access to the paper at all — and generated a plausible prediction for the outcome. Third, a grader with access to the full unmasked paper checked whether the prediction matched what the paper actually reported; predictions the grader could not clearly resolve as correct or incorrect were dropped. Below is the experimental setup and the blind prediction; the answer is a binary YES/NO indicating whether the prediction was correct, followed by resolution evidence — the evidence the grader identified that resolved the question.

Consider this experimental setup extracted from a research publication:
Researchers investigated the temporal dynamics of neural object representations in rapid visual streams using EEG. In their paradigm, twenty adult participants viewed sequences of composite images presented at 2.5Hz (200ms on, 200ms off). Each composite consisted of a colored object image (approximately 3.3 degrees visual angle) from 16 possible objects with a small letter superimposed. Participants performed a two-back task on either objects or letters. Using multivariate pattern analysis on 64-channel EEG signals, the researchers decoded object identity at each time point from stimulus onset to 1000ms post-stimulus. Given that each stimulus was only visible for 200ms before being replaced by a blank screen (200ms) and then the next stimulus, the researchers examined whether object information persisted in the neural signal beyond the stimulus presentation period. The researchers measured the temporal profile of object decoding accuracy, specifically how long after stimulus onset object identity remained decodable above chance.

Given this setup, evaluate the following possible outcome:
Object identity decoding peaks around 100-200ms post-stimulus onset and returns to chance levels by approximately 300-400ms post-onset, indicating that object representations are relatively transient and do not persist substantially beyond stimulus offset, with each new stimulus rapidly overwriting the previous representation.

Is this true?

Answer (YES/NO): NO